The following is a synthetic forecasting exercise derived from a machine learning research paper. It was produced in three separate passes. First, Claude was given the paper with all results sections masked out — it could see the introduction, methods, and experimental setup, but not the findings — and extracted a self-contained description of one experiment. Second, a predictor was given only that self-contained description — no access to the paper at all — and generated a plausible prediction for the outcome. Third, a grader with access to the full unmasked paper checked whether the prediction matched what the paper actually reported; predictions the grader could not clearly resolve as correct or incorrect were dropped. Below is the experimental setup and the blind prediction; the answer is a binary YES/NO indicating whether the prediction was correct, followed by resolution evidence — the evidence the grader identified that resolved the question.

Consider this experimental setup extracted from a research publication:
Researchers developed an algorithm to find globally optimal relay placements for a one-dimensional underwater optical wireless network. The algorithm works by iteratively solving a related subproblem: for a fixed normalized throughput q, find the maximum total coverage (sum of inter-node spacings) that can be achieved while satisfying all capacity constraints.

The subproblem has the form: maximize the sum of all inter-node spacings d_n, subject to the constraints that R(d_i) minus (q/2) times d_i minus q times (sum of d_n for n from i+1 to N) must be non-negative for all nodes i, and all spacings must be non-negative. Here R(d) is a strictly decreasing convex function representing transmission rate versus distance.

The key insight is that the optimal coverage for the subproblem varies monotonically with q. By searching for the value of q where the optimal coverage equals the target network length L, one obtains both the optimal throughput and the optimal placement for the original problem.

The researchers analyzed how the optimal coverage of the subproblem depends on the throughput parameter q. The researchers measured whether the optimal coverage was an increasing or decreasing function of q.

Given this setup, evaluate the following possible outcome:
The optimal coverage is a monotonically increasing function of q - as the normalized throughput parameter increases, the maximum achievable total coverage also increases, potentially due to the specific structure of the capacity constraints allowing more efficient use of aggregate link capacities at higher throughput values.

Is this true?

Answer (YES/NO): NO